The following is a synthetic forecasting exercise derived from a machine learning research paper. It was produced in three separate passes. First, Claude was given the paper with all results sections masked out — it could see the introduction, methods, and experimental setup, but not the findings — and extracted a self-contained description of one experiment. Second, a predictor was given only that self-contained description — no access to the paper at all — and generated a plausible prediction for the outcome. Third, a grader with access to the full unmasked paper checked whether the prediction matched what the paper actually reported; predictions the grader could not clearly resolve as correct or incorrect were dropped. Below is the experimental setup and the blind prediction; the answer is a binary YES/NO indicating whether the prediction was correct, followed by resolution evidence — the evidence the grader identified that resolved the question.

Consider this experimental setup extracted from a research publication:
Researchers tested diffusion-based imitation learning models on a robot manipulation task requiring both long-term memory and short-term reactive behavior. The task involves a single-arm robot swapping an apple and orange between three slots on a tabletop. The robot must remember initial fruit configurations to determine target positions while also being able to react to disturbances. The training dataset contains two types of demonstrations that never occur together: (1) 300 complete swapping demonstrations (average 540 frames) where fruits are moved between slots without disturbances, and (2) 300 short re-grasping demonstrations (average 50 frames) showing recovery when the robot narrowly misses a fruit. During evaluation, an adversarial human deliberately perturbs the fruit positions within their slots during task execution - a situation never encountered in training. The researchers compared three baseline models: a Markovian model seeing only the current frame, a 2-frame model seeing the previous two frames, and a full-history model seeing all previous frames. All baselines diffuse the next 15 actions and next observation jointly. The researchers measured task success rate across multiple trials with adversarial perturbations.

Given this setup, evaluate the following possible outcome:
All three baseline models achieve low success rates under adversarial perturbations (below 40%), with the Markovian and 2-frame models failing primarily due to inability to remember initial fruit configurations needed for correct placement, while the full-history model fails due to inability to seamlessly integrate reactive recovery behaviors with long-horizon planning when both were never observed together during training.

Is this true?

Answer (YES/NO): NO